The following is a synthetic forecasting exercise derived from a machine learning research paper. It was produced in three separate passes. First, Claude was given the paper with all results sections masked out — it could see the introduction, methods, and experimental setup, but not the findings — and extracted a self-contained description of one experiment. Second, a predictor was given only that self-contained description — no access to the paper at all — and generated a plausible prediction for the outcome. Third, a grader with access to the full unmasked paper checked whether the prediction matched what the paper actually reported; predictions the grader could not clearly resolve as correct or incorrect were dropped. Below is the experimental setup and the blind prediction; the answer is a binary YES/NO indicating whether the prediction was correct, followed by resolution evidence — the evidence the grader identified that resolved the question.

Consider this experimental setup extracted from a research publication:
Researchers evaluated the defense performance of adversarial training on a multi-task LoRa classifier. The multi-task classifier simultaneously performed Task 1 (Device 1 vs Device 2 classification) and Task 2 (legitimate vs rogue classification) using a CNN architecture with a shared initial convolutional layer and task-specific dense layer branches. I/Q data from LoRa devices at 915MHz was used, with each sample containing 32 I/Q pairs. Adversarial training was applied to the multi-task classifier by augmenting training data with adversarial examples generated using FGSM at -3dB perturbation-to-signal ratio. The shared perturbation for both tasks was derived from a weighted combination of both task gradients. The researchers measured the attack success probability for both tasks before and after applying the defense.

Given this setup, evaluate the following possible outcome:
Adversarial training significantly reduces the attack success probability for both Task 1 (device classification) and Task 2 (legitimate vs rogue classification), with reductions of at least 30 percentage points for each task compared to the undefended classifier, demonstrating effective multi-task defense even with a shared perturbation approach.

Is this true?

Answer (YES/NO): YES